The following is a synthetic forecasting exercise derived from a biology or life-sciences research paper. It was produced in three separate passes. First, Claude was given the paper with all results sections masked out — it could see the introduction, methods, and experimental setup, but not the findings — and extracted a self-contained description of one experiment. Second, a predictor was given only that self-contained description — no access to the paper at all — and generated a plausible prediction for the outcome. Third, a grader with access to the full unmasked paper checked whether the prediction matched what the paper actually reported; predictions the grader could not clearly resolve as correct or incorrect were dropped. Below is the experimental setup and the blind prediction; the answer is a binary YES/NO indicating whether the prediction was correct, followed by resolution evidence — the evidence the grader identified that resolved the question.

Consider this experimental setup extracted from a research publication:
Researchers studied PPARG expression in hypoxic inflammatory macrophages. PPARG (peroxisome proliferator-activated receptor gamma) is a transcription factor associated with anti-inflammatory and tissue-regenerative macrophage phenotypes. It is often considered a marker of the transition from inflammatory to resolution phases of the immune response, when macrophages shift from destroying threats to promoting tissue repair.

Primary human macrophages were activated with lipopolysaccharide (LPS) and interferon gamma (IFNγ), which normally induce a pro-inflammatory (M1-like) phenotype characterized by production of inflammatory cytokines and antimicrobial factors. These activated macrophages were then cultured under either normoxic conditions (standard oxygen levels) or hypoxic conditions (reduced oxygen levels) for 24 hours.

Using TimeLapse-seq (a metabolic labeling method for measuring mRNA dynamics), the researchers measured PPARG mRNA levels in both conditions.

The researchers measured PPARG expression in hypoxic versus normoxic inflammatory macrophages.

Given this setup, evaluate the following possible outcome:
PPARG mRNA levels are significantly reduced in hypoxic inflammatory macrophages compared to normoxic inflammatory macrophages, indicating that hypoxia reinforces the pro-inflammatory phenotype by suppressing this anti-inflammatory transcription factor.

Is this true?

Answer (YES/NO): NO